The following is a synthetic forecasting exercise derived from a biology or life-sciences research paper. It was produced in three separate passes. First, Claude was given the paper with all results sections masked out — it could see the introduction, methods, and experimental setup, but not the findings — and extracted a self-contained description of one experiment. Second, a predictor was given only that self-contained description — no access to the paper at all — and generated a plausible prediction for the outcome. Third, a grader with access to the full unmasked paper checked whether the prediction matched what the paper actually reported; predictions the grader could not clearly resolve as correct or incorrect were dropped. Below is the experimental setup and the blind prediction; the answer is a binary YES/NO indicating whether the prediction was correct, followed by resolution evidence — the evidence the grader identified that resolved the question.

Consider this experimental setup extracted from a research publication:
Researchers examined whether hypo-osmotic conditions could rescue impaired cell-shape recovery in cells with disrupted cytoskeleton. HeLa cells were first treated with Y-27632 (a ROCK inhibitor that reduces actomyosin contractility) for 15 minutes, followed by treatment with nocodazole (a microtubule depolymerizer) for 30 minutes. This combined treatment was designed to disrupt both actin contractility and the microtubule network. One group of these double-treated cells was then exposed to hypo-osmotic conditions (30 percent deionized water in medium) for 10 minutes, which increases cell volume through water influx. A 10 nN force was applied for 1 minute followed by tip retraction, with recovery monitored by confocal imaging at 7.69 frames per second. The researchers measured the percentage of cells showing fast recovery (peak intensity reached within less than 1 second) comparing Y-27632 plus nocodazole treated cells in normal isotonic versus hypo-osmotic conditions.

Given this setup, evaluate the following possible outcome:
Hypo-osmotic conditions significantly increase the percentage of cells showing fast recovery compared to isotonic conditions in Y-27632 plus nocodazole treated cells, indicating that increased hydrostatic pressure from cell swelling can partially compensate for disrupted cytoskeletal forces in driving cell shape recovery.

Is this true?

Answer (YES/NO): YES